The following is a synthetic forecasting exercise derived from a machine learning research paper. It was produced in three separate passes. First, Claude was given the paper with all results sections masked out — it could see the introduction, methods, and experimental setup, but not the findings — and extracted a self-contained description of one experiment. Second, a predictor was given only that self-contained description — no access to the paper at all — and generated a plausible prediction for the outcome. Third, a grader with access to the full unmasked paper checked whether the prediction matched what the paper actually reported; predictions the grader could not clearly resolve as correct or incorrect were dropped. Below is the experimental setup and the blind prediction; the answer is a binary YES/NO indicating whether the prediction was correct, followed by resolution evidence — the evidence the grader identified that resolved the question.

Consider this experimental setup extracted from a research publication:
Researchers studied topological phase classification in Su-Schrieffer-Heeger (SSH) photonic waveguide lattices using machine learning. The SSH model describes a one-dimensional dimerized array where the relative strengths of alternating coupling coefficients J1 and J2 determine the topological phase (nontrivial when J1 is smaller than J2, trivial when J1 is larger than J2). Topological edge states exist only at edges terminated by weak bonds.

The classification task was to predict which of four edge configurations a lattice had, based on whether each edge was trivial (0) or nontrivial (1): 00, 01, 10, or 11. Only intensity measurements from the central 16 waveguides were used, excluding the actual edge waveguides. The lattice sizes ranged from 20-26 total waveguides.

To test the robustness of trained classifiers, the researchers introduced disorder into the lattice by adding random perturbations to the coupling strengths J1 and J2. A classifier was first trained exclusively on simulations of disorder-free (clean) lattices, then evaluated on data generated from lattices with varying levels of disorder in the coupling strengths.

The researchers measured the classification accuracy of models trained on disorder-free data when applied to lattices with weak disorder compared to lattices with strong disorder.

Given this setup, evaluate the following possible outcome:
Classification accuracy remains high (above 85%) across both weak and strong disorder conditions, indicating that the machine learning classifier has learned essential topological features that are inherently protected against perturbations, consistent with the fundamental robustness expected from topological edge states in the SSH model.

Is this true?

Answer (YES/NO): NO